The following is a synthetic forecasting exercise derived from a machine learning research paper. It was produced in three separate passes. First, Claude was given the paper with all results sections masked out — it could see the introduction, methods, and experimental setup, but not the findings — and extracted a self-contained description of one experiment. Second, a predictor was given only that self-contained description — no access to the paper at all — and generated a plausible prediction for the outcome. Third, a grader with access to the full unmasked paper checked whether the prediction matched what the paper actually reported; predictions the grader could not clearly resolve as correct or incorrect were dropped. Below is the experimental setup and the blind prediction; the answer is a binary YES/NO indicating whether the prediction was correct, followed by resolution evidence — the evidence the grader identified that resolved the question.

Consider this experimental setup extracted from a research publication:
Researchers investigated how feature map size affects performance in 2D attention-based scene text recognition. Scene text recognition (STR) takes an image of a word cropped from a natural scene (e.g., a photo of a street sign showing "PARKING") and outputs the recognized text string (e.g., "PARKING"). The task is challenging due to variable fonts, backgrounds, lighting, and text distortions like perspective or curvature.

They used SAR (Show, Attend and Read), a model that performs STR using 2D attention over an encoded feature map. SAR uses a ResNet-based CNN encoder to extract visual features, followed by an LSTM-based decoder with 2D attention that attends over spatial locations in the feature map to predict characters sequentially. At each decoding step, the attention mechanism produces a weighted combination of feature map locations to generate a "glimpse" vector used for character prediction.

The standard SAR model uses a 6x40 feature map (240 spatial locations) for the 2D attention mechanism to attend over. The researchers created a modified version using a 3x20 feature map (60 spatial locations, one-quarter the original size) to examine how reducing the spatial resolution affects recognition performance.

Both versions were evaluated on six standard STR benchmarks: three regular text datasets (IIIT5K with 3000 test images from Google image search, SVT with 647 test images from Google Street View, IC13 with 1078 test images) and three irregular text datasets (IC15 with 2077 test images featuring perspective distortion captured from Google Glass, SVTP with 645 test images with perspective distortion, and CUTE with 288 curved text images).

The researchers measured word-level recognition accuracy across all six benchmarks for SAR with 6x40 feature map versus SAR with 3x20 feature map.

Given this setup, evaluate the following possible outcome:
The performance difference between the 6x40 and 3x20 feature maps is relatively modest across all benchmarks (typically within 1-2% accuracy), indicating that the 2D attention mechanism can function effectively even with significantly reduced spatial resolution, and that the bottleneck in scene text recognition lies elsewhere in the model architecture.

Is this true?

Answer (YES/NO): NO